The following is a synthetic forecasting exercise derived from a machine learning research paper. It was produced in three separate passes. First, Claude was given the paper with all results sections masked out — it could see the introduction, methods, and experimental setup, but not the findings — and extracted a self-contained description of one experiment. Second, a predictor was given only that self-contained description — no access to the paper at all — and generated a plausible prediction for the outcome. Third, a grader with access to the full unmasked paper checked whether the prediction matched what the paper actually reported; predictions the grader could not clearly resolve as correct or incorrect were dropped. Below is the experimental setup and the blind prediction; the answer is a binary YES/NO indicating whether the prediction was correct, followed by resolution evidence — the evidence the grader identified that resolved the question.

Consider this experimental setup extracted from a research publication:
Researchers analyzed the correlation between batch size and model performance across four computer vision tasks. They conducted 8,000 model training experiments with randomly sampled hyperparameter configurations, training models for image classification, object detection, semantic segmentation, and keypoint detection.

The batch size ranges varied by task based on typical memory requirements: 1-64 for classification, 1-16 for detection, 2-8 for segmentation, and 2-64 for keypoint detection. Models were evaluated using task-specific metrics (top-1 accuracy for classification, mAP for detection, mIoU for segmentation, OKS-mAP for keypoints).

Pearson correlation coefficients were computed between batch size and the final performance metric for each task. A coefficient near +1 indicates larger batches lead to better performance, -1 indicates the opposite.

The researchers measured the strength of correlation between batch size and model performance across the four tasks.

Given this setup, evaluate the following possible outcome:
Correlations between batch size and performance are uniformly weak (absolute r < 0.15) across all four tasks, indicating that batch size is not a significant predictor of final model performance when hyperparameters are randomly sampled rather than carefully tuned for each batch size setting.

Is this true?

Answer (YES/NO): YES